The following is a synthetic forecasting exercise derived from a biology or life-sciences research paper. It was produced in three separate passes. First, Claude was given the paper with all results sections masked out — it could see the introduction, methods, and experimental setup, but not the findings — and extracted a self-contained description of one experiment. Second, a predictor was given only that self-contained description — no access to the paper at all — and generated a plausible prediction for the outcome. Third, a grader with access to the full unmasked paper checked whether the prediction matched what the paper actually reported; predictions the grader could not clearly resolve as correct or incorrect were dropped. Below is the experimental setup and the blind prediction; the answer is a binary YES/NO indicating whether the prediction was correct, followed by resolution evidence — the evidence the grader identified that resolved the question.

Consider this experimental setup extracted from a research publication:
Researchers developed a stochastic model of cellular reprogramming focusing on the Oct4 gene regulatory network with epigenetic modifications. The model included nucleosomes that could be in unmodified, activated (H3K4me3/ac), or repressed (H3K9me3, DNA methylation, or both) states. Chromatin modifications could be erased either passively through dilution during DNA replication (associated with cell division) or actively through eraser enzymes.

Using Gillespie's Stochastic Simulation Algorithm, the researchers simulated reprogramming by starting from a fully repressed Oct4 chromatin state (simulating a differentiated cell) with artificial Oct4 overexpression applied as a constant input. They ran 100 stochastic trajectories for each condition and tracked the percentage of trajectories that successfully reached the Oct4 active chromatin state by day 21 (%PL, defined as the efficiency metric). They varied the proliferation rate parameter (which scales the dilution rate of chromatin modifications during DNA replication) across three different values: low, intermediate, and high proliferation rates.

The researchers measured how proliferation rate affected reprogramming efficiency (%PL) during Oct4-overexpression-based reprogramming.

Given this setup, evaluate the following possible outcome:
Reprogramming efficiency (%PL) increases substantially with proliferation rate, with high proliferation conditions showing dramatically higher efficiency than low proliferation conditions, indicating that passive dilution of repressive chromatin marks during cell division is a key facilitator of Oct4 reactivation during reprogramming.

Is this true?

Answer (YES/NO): YES